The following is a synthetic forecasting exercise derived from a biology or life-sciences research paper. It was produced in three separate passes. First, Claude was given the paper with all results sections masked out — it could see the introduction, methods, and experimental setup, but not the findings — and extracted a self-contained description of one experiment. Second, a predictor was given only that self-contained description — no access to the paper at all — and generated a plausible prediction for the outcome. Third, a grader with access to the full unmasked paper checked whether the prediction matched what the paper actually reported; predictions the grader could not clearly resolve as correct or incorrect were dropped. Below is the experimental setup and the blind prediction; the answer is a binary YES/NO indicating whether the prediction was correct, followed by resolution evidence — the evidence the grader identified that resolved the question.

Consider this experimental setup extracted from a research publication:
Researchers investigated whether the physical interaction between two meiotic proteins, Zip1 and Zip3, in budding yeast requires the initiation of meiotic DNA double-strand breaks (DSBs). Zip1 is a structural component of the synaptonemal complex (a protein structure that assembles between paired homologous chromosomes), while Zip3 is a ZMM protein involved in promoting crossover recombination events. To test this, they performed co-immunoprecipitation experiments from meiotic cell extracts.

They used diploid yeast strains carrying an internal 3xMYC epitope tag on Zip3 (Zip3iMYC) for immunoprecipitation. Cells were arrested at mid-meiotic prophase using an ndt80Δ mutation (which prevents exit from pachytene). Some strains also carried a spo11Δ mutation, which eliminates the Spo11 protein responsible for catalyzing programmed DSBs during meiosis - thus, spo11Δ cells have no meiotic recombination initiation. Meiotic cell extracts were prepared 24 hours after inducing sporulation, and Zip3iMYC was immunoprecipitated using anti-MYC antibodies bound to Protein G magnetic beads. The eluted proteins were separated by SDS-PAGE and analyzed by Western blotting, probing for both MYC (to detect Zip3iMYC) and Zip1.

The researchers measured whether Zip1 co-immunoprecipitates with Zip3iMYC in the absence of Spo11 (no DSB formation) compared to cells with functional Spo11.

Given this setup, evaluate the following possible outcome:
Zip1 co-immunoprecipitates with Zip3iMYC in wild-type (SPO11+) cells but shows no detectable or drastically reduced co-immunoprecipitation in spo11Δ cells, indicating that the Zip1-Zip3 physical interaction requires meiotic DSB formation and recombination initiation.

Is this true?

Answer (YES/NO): NO